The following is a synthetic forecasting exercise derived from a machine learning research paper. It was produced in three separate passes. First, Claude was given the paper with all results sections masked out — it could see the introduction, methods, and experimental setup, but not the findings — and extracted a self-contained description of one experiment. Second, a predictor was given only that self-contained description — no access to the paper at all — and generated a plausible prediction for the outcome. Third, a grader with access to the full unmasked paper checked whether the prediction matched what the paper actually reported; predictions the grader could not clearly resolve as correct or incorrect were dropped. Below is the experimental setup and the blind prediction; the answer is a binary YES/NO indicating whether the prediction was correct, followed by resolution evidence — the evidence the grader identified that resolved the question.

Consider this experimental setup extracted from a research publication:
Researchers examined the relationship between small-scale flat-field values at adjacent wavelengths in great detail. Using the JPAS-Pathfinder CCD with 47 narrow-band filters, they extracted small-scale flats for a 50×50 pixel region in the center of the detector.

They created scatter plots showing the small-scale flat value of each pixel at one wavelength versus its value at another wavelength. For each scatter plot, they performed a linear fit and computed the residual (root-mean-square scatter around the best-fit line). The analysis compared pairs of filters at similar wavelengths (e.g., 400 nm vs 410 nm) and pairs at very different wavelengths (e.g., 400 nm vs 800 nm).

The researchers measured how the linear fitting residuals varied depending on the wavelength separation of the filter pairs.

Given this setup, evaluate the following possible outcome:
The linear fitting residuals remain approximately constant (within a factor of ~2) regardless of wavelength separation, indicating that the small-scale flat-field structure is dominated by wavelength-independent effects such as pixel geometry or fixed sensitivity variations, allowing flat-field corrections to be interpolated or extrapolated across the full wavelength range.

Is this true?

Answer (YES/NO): NO